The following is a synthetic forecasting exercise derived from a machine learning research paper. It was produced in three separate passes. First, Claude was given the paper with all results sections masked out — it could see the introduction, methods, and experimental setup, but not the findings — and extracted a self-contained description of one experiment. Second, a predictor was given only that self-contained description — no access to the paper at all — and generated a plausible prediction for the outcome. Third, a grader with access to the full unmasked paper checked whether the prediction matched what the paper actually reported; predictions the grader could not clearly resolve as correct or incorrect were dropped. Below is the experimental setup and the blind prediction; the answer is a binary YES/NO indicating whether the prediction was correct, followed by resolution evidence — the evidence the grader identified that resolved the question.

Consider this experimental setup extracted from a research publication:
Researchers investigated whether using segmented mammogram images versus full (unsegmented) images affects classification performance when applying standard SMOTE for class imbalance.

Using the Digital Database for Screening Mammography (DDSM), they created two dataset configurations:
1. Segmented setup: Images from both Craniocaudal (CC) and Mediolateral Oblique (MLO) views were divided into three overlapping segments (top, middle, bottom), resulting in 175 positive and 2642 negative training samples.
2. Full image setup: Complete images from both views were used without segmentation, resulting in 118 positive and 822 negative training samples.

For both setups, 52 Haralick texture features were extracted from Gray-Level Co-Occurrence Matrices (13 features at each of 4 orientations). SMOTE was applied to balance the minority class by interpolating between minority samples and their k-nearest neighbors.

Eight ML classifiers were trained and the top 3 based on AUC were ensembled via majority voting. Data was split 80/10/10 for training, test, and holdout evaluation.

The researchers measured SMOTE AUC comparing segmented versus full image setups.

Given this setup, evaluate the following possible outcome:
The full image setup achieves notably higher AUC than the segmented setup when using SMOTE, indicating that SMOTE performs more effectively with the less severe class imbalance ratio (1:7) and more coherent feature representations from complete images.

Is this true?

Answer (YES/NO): YES